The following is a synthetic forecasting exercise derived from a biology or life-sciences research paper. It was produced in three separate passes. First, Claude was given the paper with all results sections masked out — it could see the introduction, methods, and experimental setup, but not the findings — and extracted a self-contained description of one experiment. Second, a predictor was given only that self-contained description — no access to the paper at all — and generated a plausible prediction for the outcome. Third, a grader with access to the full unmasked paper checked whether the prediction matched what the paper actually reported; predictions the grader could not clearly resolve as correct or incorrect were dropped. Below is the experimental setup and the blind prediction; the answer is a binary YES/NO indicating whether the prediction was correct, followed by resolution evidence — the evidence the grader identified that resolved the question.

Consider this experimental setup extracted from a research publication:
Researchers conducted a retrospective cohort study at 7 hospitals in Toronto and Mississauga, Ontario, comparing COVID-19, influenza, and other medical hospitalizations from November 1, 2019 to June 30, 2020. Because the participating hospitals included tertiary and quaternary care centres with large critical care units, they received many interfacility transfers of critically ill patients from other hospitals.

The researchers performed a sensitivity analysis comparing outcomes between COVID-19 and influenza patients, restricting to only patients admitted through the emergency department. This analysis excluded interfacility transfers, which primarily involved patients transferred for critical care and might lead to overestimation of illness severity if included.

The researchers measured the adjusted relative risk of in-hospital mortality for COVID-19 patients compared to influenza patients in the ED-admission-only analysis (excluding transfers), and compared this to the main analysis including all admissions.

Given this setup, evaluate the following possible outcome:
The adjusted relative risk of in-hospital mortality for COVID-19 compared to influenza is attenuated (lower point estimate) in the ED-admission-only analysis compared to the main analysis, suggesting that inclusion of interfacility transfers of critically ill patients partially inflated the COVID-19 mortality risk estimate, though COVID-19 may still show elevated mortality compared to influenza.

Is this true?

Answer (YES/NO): NO